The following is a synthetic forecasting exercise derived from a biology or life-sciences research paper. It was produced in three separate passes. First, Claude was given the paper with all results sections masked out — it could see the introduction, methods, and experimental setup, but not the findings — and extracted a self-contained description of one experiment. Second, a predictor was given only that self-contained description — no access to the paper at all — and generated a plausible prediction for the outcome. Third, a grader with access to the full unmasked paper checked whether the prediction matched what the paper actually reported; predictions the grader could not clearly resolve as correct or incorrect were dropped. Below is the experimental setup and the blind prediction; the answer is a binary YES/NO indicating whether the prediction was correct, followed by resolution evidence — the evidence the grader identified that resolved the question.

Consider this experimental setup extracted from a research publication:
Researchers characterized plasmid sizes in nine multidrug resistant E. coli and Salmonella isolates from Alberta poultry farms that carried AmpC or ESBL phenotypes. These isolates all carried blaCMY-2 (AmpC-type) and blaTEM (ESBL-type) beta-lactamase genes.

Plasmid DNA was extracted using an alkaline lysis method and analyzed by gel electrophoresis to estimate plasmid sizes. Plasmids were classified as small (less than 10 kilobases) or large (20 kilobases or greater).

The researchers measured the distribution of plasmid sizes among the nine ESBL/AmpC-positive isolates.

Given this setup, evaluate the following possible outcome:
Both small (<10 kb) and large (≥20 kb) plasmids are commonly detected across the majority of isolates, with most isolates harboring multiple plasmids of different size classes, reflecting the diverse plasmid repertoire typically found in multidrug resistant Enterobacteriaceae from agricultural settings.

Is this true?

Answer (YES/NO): NO